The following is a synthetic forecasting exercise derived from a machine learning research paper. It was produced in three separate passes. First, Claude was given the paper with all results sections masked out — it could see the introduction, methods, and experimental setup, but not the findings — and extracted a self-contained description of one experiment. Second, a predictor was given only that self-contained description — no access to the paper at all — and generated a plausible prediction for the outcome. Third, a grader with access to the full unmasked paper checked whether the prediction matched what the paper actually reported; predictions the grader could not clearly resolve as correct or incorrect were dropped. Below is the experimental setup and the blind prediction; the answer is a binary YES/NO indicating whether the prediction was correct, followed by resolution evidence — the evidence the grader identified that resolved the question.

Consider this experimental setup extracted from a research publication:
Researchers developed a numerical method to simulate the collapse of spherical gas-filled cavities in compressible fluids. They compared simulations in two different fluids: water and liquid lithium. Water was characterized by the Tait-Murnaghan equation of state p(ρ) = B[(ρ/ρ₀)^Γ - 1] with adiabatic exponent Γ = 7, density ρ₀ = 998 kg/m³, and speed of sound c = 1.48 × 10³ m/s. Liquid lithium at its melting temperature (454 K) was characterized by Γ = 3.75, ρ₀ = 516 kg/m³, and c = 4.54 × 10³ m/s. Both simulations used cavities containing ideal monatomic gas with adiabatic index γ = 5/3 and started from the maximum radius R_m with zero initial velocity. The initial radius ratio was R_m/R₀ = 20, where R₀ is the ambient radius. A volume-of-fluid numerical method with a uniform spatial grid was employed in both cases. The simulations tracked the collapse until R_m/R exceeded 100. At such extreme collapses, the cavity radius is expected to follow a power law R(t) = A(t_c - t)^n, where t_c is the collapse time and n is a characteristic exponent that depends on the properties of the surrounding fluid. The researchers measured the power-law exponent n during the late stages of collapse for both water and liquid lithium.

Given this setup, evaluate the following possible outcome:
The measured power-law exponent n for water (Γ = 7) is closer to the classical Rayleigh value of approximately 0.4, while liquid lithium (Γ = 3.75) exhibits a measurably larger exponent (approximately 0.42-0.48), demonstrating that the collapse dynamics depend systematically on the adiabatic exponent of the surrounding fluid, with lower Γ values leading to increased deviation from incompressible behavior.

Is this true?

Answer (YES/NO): NO